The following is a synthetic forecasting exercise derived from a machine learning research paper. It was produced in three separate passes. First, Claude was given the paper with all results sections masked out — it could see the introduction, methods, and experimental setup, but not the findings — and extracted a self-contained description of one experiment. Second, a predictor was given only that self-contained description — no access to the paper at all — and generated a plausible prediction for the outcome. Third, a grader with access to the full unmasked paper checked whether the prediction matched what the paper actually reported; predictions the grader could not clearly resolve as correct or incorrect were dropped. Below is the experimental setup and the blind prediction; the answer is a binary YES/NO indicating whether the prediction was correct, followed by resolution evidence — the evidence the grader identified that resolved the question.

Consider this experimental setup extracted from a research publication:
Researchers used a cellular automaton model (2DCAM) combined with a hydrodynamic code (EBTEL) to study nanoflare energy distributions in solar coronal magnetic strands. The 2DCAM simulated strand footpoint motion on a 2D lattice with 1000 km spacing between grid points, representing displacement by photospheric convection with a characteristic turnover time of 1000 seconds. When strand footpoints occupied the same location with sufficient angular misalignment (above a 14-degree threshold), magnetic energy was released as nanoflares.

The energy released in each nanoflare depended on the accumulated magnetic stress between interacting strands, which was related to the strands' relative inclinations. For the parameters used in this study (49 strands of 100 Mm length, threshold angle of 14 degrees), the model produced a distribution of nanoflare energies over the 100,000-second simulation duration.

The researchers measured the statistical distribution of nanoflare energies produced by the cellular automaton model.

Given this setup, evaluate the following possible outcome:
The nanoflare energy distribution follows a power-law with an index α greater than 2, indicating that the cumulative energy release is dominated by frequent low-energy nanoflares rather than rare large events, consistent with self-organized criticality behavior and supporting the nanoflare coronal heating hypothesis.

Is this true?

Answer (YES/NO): YES